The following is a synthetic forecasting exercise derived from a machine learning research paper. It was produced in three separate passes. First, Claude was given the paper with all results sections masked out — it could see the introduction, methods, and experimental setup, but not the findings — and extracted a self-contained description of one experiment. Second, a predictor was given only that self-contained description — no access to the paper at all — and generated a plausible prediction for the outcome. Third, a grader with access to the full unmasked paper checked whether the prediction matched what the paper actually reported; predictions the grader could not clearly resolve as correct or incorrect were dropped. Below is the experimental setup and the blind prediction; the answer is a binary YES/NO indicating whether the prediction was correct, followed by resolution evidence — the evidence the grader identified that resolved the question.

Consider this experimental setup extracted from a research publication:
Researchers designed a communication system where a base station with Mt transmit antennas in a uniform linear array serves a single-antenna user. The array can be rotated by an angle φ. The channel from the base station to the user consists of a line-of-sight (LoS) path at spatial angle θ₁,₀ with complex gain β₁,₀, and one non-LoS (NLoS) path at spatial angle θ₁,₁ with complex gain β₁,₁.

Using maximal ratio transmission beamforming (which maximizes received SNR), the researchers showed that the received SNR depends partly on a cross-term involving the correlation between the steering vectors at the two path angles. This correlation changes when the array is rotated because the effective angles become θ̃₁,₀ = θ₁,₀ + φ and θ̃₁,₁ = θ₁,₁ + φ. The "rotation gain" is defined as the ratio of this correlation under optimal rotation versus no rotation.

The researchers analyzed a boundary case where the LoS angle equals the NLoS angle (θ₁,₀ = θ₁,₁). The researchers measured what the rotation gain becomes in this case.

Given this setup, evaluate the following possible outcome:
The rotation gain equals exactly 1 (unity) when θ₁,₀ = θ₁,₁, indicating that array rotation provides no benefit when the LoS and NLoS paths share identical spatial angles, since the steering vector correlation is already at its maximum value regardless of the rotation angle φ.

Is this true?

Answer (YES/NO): YES